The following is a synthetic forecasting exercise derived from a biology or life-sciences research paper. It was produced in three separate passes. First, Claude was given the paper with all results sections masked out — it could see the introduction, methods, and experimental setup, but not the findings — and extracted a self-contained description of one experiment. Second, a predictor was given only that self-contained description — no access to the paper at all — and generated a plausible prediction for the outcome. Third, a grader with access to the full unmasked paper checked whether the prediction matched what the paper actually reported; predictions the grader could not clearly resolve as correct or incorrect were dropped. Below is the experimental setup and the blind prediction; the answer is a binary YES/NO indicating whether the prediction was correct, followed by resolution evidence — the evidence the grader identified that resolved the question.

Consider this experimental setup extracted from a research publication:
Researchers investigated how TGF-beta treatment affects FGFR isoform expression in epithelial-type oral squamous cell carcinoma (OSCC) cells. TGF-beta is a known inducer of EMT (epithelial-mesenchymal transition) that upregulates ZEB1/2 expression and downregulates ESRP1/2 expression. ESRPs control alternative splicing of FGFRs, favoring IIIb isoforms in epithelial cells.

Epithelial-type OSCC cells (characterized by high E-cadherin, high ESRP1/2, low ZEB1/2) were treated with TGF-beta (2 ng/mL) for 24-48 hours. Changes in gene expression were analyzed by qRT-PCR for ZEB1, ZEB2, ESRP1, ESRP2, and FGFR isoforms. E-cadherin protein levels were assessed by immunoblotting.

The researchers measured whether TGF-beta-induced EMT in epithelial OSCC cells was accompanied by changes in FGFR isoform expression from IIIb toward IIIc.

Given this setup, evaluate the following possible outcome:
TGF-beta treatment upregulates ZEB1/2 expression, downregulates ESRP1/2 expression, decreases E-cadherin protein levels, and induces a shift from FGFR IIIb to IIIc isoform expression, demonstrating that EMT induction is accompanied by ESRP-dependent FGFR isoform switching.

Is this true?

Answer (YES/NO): NO